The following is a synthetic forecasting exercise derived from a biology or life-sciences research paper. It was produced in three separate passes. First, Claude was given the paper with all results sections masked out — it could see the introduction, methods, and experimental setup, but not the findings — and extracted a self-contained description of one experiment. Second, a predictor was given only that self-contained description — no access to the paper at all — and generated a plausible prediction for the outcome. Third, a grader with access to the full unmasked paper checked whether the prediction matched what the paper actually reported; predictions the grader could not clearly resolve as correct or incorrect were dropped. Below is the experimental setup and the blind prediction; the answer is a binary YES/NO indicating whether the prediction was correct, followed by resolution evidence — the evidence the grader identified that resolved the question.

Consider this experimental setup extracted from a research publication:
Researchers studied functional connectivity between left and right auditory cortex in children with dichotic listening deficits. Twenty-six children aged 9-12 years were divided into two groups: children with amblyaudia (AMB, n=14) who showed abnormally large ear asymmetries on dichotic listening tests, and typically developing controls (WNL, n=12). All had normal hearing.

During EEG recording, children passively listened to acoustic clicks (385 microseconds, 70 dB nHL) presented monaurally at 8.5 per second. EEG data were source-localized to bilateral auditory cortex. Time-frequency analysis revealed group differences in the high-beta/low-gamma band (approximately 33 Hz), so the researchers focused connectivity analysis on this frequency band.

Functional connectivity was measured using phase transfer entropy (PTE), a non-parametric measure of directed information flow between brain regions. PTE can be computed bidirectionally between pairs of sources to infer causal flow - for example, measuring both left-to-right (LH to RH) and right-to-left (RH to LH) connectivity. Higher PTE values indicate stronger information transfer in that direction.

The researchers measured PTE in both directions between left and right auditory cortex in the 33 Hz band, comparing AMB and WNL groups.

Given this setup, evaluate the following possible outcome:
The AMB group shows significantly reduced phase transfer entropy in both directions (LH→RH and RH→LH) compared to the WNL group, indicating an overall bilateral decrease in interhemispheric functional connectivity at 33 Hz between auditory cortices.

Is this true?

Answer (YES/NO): NO